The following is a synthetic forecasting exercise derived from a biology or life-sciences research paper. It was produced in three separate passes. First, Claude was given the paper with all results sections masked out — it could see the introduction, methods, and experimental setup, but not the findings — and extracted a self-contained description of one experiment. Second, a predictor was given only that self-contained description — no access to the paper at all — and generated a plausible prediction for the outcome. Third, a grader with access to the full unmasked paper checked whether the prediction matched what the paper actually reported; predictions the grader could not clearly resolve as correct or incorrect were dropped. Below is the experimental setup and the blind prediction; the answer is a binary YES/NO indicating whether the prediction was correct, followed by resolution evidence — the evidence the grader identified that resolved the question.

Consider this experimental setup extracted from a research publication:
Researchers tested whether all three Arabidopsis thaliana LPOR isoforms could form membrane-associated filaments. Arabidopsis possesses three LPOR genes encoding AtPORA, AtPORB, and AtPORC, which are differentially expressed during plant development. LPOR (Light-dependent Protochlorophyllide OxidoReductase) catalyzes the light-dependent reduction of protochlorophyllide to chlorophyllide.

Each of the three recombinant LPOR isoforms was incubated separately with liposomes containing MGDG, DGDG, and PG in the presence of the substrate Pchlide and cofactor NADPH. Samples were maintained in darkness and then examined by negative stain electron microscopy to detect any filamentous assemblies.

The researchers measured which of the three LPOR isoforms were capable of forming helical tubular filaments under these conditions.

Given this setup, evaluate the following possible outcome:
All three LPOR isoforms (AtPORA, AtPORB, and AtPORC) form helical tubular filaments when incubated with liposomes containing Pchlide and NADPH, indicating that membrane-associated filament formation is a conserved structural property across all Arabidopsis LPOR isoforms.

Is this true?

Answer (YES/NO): YES